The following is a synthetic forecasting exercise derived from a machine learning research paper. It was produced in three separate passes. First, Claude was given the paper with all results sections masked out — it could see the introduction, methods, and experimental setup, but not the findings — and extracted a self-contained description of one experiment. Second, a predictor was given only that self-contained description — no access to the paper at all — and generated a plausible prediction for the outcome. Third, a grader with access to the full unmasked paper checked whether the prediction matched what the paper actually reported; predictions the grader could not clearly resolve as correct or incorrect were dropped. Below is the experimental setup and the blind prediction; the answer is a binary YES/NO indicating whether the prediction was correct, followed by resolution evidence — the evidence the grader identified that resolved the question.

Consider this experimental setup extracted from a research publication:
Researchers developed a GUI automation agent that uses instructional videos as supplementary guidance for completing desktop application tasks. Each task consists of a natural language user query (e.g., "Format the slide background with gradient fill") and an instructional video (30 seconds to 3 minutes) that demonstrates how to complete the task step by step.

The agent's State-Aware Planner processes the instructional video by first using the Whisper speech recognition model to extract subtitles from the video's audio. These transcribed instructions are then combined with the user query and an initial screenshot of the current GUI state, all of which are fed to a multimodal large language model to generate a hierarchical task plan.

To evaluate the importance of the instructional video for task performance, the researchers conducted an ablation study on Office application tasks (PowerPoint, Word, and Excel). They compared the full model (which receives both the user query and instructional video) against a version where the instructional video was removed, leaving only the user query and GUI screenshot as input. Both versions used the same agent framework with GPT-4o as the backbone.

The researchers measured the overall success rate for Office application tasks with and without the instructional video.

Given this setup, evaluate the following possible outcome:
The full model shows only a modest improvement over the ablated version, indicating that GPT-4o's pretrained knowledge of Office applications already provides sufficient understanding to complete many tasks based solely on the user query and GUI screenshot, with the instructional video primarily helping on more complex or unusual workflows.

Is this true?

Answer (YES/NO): NO